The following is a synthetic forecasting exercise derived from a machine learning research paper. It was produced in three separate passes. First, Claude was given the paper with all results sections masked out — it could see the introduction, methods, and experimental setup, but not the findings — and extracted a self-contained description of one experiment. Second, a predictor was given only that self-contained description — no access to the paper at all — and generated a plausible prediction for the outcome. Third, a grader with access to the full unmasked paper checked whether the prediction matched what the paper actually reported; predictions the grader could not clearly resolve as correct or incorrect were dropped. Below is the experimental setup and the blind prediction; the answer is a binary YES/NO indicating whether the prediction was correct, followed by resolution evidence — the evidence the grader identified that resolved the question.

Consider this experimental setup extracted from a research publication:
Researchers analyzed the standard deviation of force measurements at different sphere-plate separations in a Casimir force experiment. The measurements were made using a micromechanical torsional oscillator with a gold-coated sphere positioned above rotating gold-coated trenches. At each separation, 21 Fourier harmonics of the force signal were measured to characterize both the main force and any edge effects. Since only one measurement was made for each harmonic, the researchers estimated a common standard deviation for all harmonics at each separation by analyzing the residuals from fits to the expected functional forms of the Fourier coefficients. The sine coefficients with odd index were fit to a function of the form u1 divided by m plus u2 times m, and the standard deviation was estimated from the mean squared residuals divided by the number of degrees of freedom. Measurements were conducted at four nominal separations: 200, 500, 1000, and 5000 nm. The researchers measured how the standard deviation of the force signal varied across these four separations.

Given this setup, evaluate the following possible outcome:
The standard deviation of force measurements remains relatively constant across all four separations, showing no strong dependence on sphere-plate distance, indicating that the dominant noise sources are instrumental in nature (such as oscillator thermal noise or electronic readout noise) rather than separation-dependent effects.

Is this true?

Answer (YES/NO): YES